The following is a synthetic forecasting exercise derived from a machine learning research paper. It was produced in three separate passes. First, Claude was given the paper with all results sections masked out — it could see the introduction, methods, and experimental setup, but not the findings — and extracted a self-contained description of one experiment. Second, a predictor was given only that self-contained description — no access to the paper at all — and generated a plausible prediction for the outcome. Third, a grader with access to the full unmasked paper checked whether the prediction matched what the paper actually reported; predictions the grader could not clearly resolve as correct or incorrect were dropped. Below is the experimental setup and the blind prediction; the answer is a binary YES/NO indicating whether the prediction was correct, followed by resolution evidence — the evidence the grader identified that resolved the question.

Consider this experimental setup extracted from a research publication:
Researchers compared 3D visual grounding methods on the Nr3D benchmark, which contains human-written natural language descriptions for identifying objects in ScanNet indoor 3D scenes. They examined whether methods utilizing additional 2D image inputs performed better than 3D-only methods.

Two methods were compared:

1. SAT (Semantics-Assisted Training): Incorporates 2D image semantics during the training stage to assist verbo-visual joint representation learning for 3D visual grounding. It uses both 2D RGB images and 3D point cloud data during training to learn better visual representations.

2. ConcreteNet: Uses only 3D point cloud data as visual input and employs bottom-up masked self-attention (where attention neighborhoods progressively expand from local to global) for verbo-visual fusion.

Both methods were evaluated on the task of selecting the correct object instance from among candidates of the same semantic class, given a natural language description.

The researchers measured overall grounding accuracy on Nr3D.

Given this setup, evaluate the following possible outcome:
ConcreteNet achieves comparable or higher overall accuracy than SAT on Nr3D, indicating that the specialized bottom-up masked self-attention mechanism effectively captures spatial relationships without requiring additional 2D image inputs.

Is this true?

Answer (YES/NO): NO